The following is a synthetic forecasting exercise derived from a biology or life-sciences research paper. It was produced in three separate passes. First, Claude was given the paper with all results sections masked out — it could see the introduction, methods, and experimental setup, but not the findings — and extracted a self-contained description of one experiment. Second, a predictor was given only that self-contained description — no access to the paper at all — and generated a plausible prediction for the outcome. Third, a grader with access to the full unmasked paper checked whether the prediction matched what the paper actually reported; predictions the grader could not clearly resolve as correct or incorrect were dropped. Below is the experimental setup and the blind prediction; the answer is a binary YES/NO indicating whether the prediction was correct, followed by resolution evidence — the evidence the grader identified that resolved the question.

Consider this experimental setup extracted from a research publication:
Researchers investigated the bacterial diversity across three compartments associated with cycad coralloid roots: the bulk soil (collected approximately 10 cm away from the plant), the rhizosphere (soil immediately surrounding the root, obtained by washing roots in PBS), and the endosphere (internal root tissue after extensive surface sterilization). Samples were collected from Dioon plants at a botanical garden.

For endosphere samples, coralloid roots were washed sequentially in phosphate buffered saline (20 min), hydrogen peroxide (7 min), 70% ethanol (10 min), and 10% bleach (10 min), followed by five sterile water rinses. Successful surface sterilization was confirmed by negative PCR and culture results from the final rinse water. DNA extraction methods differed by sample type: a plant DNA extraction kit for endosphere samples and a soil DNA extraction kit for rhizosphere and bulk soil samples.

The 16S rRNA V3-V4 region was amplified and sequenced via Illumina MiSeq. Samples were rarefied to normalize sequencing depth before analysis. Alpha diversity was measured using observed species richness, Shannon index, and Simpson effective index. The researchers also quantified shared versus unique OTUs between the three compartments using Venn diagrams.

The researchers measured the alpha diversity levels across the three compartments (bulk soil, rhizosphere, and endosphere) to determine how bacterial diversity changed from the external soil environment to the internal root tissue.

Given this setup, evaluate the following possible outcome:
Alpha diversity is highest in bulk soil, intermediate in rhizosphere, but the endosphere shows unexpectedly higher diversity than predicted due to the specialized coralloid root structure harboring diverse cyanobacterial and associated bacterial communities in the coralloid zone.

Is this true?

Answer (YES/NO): NO